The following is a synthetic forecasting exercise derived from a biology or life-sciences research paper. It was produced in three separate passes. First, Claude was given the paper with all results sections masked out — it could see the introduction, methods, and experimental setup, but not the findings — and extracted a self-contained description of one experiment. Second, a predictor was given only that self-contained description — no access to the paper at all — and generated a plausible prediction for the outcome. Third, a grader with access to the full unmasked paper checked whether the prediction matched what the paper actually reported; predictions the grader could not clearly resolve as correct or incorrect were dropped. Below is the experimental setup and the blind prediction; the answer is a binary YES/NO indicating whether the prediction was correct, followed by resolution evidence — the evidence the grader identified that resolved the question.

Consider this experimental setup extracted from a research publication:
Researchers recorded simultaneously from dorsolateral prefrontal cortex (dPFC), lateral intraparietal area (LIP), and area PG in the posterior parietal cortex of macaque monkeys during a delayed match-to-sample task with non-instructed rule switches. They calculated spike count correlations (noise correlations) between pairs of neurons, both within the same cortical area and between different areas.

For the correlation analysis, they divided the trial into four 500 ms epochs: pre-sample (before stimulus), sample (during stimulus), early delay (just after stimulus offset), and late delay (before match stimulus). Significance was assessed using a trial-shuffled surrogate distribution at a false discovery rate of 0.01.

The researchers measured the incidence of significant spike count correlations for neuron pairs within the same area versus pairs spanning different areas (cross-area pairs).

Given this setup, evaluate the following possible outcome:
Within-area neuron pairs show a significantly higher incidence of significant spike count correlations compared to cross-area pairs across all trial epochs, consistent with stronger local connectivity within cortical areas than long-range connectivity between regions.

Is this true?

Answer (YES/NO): YES